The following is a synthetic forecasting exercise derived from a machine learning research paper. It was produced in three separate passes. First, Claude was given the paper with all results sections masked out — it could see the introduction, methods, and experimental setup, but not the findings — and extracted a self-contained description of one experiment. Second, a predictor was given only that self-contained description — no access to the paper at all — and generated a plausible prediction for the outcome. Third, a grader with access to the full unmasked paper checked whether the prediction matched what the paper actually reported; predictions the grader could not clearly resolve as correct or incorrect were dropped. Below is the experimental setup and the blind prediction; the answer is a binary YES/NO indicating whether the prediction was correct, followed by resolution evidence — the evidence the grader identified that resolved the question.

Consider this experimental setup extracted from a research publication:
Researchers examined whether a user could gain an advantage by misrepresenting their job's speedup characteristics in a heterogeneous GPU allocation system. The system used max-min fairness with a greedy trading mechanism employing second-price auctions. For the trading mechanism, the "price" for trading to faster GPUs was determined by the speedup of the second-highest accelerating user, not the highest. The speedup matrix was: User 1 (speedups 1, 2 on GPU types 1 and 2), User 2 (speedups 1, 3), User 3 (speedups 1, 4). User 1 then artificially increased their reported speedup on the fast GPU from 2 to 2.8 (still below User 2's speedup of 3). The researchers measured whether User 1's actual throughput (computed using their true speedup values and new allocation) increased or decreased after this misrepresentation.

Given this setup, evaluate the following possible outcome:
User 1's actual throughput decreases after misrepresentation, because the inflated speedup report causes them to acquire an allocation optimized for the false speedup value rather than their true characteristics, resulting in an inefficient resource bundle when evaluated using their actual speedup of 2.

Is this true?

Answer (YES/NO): NO